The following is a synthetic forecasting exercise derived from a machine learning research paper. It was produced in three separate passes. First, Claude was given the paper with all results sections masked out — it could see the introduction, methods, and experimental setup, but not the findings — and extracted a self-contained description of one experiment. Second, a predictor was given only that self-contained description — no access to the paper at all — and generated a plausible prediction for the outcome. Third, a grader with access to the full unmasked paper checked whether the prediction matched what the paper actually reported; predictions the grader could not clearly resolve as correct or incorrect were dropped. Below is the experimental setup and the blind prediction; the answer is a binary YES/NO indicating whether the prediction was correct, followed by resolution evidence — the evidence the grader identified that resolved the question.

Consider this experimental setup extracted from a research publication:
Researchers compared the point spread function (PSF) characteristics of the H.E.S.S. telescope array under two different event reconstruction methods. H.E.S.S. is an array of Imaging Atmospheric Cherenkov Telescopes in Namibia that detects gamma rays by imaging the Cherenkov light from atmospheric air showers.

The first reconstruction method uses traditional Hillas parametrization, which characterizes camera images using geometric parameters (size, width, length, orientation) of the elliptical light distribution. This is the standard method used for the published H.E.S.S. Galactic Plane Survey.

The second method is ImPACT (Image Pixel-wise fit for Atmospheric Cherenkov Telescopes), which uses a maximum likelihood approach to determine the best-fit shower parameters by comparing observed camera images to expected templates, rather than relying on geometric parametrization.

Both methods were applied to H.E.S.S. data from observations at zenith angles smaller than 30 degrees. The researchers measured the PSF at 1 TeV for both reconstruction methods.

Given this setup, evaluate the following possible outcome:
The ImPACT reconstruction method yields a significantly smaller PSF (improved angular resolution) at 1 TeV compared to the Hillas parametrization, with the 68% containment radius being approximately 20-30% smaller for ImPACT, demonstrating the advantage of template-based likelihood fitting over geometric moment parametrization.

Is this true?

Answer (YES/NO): NO